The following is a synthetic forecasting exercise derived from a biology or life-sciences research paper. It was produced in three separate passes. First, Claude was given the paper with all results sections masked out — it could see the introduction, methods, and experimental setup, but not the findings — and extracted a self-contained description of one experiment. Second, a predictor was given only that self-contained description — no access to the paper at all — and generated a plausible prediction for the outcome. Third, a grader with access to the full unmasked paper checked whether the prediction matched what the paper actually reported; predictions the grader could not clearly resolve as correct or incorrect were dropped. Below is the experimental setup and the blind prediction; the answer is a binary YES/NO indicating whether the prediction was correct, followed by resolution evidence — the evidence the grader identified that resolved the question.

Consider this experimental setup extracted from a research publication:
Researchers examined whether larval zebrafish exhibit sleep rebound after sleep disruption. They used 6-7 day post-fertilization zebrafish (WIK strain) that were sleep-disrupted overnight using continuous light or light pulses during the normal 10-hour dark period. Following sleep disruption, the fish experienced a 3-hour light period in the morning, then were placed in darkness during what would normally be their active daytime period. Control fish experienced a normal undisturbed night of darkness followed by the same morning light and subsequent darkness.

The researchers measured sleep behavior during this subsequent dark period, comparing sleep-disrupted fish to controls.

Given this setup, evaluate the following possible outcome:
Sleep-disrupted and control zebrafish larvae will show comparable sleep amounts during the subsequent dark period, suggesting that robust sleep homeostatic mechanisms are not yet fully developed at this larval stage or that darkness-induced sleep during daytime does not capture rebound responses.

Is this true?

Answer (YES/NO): NO